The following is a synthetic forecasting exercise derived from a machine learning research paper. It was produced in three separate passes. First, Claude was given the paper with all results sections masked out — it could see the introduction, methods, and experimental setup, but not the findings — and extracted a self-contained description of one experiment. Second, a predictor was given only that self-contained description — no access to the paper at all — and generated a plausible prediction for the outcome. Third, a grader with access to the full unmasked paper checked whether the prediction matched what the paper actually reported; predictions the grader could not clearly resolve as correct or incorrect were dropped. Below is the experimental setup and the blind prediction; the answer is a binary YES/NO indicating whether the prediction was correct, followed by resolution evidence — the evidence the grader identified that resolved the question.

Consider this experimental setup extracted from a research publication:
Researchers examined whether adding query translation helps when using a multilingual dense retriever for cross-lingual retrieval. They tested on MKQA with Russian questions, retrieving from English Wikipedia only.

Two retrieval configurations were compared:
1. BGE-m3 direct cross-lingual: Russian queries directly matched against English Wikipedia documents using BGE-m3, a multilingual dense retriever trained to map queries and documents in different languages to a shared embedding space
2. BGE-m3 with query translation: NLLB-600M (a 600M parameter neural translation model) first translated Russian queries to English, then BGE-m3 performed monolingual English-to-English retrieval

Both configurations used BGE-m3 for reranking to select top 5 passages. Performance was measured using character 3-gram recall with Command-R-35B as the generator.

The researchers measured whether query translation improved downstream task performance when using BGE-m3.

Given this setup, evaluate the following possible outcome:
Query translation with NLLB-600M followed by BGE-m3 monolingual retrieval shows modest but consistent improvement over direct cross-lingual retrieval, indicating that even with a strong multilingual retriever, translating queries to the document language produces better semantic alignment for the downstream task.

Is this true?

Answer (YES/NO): NO